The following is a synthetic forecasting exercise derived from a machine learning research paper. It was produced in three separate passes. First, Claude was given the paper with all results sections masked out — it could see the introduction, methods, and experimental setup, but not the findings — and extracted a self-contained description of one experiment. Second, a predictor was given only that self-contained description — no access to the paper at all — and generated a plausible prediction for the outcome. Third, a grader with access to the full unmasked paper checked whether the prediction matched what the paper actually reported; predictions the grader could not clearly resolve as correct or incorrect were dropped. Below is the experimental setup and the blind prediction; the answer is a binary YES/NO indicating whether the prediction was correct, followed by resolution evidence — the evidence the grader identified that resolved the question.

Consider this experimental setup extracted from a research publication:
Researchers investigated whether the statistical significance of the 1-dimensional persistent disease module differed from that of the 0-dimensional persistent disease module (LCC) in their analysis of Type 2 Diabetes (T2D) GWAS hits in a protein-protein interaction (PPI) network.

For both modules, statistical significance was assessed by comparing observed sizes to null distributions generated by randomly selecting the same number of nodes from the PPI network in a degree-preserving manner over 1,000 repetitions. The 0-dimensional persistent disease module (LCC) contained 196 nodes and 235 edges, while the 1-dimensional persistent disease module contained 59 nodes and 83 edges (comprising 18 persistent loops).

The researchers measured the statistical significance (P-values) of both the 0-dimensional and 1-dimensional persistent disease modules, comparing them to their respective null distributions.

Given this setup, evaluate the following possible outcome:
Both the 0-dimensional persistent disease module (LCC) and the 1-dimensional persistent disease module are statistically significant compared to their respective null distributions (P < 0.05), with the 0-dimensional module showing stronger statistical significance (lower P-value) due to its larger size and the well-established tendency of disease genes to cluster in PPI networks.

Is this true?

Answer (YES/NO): NO